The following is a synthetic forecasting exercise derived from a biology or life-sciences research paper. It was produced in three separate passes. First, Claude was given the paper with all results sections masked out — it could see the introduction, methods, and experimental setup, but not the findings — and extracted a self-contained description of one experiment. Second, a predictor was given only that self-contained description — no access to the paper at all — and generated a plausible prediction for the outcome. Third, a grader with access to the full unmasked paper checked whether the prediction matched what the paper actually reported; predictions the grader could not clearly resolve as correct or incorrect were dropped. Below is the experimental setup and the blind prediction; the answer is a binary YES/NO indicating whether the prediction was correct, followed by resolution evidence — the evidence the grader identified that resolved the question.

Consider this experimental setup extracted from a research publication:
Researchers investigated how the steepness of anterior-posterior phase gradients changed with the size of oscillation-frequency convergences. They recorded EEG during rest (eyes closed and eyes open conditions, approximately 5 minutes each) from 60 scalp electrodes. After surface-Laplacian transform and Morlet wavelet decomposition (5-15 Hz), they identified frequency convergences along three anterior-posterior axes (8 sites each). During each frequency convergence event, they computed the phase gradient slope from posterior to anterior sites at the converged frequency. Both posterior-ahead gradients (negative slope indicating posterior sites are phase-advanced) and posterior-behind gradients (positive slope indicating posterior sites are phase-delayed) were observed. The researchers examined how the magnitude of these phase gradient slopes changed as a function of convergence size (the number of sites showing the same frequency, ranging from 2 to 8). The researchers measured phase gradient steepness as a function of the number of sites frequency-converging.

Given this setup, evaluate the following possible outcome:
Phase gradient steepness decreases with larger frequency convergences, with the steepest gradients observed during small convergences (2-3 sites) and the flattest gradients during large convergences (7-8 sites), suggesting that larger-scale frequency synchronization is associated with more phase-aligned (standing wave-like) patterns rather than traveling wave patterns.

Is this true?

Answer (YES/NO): NO